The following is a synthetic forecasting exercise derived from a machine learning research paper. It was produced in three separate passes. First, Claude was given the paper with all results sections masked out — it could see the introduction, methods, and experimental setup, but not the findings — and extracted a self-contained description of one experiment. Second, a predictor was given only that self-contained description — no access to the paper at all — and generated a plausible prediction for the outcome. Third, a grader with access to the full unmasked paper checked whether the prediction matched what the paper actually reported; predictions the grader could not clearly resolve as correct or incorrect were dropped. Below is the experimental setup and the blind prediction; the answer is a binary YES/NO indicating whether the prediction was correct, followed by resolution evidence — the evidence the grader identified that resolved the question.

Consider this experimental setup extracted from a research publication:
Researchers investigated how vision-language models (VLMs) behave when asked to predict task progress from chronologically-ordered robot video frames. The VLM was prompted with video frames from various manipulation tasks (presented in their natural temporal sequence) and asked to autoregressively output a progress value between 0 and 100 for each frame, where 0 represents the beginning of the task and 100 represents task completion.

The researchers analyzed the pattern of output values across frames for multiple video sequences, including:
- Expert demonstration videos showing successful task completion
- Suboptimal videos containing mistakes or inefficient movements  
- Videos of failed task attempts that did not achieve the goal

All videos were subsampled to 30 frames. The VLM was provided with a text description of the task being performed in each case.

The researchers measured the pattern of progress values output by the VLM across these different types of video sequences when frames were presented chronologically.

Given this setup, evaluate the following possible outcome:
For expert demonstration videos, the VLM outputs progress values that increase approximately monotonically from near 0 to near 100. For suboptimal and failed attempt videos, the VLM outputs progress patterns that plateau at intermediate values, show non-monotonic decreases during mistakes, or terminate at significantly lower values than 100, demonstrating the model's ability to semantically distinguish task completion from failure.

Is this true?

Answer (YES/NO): NO